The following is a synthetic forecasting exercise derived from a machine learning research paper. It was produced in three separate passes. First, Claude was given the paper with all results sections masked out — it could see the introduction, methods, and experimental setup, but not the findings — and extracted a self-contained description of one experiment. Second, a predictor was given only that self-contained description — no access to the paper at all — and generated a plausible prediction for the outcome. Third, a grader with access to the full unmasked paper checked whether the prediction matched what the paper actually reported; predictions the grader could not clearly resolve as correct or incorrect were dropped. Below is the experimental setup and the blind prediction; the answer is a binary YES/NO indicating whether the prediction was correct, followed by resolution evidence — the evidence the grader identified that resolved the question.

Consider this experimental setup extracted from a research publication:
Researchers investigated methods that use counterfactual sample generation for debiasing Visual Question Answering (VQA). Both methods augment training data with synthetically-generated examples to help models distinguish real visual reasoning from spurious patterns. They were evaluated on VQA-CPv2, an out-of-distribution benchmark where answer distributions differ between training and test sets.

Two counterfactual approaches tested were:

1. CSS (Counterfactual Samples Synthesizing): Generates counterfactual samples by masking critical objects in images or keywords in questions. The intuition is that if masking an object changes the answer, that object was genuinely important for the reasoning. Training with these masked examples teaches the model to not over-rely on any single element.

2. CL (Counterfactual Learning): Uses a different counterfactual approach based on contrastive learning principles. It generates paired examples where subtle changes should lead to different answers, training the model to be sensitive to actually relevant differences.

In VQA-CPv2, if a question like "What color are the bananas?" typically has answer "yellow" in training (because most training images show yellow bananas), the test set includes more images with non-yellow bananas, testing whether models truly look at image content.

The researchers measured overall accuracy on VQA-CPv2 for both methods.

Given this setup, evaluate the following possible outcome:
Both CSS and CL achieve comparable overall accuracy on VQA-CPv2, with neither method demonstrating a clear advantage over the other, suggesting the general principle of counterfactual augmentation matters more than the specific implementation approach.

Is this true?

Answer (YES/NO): NO